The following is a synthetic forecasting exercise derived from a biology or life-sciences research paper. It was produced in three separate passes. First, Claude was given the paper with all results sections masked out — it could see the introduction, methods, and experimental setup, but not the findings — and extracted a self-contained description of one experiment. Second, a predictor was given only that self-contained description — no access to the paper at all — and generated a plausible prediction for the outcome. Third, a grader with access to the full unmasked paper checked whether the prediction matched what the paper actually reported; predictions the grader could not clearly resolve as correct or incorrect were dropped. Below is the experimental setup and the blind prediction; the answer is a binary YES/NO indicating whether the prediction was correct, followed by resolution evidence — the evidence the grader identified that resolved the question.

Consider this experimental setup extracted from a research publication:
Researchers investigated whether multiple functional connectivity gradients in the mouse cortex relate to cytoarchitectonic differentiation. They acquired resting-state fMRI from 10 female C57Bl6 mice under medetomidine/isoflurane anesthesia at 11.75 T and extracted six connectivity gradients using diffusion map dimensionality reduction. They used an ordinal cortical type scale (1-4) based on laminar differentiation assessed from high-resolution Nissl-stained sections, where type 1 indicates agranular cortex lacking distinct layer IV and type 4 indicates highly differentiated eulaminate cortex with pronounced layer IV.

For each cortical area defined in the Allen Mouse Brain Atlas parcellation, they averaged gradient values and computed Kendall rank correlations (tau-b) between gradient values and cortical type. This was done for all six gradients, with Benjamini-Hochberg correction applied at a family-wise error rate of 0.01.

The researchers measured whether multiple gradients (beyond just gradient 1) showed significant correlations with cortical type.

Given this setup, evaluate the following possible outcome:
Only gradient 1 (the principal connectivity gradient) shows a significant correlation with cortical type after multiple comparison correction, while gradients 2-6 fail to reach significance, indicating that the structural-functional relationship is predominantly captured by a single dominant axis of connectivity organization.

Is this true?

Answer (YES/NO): NO